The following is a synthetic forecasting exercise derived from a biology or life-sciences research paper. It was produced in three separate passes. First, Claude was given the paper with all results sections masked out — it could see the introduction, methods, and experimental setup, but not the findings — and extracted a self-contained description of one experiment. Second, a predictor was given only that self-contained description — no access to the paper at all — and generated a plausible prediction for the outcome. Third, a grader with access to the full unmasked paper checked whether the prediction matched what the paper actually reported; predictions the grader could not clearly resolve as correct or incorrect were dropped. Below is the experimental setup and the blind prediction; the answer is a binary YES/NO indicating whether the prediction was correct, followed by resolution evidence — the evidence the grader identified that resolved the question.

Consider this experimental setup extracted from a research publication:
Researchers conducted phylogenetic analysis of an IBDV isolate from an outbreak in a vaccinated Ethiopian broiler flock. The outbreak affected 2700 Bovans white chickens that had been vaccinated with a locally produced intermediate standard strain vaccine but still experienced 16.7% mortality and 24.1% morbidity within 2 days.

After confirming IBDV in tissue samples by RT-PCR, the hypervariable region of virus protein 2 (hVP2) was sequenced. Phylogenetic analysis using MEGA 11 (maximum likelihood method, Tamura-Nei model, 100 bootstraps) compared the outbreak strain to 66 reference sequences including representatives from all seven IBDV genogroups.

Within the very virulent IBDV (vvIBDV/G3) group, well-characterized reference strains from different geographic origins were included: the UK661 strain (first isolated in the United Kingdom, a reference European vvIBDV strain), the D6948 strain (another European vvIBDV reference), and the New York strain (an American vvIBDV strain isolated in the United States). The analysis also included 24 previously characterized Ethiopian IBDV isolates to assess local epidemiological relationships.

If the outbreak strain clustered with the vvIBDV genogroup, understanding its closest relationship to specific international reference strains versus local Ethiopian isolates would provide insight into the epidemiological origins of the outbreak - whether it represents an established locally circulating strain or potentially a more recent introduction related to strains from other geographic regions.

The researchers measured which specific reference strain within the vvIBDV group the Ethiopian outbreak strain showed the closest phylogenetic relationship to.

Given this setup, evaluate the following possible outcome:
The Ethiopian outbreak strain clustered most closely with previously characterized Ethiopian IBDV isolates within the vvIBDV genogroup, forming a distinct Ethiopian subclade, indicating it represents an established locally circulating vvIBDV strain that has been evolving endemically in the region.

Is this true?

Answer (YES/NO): NO